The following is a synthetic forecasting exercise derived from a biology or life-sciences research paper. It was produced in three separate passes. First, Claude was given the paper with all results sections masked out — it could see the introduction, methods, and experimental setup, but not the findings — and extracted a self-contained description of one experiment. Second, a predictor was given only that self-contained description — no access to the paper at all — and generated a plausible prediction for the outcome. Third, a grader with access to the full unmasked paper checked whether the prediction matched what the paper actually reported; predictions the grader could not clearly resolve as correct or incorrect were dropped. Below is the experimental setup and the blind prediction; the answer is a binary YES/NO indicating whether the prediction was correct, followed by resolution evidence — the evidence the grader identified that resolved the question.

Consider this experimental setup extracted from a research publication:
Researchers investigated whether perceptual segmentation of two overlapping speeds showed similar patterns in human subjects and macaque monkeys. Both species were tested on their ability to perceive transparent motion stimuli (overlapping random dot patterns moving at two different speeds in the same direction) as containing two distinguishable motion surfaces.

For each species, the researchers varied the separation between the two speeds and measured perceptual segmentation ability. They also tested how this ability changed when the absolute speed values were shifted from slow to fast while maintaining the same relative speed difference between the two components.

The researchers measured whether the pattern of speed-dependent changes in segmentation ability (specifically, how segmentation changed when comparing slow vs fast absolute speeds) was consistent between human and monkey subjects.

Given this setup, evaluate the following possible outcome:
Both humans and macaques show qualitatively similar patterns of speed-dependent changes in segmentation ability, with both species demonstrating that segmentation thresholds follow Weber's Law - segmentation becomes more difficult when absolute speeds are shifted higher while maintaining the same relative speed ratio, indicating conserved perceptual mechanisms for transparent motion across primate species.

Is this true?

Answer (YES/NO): NO